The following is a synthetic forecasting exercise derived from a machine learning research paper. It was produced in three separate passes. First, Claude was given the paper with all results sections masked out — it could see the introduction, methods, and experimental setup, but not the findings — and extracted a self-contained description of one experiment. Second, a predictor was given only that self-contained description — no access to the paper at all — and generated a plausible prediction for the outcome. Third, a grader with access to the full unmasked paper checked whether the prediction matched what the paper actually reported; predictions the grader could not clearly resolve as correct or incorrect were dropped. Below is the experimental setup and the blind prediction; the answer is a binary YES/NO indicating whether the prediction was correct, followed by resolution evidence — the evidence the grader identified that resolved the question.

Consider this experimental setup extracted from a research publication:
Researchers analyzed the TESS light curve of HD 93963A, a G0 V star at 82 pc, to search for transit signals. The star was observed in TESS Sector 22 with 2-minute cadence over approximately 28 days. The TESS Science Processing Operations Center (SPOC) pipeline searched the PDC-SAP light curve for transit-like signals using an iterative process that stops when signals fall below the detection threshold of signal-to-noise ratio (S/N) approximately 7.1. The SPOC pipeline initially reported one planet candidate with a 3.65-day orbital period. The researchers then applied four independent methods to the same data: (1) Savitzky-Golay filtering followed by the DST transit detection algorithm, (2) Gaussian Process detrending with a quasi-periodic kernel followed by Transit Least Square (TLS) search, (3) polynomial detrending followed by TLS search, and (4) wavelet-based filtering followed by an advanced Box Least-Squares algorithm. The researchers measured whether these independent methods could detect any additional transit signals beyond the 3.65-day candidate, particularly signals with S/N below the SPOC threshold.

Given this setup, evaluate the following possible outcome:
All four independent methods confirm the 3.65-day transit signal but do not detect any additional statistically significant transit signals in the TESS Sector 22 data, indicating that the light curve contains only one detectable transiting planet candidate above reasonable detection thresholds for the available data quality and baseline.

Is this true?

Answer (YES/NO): NO